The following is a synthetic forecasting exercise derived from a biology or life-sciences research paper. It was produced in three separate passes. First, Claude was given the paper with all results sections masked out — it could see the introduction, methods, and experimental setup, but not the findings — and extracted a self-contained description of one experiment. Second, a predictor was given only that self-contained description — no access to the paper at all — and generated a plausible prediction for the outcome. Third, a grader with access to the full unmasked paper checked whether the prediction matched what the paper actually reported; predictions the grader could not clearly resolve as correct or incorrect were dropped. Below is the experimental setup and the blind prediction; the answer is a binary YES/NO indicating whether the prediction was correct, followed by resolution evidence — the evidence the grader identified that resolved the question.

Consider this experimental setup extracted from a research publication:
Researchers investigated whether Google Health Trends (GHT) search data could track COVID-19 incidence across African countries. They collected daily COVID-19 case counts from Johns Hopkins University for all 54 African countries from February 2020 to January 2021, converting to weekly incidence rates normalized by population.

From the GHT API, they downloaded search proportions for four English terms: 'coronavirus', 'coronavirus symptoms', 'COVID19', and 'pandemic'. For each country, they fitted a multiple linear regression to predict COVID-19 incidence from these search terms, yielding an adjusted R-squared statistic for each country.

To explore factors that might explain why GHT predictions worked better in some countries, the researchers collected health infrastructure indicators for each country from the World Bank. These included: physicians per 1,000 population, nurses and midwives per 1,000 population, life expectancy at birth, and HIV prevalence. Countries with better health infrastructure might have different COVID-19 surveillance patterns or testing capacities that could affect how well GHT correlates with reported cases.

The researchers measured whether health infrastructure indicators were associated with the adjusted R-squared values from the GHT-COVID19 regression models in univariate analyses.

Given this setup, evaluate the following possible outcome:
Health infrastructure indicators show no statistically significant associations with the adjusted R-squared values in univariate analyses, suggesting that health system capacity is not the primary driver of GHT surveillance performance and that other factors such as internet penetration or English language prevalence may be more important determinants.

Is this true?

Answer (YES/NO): YES